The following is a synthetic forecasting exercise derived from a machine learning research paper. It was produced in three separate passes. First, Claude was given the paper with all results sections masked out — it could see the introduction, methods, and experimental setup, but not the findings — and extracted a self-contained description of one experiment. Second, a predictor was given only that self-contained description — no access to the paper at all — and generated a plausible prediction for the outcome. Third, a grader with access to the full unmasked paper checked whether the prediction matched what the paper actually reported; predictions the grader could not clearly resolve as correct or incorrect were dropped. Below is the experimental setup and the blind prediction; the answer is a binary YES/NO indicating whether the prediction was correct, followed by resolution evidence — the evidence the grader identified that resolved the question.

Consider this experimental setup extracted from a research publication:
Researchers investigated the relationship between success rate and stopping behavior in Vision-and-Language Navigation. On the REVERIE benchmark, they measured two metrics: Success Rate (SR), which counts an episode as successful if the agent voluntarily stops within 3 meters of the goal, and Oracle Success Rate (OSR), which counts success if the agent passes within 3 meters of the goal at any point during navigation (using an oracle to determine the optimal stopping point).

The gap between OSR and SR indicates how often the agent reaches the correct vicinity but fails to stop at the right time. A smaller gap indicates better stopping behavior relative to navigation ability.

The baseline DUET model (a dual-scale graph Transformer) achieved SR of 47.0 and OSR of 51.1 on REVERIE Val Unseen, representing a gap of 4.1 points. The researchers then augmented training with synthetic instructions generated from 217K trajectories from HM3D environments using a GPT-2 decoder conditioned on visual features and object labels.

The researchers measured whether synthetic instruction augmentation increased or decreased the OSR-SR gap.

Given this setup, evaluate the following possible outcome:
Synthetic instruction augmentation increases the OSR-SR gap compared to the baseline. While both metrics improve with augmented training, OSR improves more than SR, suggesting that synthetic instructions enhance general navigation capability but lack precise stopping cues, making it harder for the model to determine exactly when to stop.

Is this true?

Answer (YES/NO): NO